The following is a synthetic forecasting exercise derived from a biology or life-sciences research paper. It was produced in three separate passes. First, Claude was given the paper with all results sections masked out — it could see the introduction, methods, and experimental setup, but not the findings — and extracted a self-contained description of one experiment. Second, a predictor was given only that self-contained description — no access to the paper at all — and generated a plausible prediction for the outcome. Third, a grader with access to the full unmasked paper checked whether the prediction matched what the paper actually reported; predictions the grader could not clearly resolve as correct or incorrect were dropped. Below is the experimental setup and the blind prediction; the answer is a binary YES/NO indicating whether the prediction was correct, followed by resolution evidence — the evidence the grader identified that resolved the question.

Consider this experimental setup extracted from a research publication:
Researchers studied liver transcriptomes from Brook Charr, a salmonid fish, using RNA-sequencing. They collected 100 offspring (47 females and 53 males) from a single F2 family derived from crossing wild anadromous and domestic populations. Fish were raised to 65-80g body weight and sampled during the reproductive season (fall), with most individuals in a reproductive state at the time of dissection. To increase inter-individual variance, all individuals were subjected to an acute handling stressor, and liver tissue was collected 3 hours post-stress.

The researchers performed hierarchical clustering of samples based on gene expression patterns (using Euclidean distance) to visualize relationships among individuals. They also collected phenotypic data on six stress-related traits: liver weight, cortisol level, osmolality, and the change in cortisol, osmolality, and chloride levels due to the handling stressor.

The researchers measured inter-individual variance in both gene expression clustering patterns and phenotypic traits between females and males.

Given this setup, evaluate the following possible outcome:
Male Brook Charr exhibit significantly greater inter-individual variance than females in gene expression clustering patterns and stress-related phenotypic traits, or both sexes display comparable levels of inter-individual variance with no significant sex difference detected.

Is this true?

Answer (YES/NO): NO